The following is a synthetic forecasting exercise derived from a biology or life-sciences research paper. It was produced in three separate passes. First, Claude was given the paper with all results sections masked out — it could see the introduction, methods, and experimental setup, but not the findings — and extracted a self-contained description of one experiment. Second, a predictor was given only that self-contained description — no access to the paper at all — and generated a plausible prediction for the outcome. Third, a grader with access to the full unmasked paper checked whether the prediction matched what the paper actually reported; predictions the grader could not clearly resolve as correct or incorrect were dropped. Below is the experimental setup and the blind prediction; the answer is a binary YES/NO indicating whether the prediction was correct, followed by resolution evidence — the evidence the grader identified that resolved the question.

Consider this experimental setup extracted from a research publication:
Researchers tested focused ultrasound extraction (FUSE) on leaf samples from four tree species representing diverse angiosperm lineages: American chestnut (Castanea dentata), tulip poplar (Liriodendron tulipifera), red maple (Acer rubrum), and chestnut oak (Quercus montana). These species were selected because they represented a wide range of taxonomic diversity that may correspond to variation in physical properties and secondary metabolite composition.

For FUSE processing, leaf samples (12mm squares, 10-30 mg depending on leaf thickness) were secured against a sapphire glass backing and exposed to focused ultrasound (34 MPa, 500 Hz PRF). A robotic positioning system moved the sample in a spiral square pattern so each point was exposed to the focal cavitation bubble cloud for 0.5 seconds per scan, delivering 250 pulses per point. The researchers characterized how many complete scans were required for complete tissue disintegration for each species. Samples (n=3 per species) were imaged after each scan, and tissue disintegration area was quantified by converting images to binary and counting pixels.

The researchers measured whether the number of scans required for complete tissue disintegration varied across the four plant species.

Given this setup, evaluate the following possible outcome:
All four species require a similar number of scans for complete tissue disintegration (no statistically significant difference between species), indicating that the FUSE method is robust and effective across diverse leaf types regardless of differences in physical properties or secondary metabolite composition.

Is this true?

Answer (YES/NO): NO